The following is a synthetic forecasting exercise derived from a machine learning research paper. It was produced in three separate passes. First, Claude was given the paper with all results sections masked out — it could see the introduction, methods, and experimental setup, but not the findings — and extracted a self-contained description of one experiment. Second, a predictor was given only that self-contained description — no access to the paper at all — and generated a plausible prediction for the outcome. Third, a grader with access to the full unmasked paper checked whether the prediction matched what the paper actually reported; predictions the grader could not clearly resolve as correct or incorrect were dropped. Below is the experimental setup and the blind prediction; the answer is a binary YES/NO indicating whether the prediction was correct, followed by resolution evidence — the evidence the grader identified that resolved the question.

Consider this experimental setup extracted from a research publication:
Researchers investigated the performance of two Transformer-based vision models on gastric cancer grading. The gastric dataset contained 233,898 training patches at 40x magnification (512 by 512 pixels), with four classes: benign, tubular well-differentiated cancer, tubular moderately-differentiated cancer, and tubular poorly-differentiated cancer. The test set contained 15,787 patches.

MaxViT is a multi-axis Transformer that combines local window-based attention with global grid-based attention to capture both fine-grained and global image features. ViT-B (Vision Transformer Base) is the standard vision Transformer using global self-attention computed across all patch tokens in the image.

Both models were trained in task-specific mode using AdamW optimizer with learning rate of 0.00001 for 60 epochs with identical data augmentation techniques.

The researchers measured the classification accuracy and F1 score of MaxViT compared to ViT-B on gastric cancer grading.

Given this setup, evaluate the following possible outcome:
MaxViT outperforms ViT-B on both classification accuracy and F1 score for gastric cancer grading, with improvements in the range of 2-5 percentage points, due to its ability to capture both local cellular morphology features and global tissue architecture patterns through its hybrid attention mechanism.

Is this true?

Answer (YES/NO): NO